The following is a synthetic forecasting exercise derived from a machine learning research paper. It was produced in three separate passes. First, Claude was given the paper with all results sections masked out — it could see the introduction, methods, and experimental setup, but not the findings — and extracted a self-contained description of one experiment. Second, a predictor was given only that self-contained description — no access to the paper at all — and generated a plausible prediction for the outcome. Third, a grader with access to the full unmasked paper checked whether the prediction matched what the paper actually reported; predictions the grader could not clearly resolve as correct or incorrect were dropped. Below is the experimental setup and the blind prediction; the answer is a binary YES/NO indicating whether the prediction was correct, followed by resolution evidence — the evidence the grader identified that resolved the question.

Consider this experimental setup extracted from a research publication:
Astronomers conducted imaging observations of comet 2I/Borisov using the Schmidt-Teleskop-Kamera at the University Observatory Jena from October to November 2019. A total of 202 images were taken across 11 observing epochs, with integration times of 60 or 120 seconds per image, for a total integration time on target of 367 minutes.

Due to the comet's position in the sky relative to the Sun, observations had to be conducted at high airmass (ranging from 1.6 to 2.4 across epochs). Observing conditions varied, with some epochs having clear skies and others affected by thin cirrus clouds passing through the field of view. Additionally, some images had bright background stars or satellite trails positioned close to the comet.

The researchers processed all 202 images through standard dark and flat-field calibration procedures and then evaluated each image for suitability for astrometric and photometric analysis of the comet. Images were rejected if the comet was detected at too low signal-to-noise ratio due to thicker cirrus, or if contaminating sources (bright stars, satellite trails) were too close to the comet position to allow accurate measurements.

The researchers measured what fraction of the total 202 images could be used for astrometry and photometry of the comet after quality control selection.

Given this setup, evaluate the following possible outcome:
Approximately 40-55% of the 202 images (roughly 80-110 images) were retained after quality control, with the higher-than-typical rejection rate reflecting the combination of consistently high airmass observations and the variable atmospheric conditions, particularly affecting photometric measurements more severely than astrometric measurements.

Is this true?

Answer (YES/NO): NO